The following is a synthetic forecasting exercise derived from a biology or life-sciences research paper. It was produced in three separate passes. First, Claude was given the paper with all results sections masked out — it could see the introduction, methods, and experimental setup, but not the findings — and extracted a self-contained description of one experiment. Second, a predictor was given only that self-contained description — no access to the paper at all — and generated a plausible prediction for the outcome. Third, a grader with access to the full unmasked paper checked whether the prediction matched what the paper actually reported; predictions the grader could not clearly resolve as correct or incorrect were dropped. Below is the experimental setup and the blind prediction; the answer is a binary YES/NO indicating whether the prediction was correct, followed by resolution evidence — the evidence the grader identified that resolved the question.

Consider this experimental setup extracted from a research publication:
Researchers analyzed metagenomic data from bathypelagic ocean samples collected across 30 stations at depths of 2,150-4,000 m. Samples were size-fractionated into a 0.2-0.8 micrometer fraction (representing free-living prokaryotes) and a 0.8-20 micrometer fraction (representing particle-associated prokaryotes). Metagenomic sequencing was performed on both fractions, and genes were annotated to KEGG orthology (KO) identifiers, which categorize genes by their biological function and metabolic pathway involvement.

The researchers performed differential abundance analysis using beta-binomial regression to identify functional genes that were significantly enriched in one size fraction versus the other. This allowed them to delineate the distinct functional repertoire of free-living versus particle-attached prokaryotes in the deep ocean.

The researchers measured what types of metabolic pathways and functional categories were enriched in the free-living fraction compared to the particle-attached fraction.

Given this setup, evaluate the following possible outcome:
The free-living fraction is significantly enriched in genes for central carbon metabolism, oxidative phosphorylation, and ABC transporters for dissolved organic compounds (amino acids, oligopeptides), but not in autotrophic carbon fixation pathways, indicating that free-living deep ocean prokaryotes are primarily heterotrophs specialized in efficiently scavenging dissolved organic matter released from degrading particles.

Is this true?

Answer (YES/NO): NO